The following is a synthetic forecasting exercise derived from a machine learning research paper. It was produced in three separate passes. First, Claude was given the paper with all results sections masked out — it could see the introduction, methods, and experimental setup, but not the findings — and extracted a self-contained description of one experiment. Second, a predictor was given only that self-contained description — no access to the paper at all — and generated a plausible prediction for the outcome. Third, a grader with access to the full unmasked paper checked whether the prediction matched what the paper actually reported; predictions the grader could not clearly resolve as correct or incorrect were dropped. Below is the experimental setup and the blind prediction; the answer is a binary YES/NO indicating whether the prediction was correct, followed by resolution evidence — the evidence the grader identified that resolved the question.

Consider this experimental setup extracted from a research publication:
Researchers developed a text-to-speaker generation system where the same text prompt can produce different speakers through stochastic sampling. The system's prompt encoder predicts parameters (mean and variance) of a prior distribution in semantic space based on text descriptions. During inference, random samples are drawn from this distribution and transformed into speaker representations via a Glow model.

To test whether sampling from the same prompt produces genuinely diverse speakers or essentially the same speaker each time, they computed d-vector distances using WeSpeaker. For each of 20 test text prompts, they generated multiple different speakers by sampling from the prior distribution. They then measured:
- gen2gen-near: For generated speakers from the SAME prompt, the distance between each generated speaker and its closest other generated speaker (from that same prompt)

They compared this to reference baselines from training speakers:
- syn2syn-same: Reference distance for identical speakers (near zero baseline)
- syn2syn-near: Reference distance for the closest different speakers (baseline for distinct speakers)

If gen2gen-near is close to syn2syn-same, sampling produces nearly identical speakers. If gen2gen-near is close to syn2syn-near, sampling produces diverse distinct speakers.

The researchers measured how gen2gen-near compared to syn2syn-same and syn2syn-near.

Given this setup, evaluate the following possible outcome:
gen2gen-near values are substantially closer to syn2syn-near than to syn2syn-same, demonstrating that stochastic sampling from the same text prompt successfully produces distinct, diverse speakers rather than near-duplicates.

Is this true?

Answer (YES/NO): YES